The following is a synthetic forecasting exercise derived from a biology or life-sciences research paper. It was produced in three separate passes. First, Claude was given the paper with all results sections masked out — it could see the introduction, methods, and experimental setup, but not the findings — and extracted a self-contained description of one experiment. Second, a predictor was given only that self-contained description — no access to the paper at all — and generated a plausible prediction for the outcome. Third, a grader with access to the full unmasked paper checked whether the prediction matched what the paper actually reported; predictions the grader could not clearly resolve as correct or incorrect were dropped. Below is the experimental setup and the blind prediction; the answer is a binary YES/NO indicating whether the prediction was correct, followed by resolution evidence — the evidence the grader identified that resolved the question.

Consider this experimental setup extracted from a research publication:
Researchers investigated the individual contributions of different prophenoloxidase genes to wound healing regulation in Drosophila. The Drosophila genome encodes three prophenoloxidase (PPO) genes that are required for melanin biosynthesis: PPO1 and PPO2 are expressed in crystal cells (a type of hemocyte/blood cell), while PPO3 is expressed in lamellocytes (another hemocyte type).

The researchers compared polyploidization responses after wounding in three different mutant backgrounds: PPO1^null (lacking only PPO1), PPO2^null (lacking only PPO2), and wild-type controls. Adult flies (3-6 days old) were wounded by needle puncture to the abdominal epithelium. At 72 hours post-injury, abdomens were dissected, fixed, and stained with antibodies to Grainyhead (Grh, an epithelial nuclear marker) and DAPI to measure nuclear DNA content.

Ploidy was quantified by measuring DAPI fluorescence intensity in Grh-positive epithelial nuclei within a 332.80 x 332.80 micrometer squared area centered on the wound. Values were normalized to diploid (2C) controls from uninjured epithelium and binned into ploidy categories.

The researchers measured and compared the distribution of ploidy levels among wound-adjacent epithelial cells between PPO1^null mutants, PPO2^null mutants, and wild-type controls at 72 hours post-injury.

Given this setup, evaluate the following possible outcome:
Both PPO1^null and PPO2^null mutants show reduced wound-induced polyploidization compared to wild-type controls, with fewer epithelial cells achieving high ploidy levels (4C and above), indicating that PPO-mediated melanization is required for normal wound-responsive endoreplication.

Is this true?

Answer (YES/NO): NO